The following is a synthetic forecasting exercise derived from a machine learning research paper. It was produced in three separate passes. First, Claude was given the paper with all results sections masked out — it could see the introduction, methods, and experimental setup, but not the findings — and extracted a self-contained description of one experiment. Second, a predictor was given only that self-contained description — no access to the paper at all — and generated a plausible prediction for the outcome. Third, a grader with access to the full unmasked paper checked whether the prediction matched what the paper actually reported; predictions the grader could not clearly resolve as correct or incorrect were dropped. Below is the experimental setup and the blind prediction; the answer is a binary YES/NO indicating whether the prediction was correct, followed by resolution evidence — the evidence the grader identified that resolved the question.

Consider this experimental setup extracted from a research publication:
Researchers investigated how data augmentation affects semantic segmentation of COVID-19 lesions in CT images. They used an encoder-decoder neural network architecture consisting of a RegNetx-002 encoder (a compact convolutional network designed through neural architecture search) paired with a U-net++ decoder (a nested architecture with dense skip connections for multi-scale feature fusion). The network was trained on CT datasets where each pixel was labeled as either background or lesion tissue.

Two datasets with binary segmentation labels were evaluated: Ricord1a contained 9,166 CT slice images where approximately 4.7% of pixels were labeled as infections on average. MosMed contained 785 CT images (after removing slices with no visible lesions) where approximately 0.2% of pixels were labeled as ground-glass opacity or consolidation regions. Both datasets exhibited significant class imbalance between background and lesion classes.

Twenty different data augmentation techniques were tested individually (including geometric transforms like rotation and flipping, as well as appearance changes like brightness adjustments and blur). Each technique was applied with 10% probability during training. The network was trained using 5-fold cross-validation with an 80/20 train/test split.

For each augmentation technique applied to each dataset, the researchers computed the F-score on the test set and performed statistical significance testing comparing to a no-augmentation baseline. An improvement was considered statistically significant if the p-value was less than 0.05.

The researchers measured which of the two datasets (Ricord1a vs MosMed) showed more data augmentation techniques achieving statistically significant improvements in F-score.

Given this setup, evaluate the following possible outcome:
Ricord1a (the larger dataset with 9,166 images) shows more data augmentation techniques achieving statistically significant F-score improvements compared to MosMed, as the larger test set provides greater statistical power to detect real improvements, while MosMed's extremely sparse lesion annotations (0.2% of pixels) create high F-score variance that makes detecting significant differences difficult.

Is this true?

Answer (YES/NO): NO